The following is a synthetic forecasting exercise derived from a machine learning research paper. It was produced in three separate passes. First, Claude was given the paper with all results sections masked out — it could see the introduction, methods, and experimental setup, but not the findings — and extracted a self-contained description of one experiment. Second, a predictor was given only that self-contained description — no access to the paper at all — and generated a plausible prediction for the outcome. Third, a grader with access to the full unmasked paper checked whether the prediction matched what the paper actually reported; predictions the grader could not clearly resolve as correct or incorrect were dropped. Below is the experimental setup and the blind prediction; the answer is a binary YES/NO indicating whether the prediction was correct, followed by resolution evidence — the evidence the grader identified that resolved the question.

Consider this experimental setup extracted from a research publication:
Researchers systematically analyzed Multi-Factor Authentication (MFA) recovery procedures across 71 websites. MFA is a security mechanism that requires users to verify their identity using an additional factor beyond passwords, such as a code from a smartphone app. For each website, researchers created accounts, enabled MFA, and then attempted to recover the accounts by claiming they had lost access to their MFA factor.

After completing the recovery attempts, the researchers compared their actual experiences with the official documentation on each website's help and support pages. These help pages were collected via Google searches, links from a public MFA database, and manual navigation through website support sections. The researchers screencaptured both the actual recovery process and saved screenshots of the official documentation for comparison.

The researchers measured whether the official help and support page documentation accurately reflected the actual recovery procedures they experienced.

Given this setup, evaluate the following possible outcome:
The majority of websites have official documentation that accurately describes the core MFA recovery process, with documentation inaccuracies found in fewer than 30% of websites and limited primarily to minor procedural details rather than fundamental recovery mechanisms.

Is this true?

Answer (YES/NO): NO